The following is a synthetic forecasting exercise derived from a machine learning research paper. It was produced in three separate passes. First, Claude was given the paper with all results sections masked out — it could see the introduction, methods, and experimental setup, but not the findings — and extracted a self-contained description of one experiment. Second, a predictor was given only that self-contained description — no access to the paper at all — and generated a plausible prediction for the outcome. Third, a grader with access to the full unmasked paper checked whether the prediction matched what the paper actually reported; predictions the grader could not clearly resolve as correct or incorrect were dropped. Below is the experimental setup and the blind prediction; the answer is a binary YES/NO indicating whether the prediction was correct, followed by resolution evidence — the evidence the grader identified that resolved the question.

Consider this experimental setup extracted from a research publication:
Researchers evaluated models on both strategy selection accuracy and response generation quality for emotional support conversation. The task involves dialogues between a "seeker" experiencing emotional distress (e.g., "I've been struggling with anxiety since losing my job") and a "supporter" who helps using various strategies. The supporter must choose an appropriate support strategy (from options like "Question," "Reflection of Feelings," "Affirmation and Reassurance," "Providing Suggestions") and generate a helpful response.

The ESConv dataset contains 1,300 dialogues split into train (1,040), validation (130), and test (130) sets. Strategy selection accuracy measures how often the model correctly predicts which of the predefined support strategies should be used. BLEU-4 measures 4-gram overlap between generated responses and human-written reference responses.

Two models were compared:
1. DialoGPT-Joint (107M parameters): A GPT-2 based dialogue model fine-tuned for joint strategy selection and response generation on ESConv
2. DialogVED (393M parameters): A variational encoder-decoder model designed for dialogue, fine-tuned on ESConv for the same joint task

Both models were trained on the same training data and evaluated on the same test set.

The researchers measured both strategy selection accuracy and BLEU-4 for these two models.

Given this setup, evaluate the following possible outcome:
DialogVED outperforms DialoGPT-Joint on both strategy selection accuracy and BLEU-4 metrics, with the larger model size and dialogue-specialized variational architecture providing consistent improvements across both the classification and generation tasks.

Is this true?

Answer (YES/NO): NO